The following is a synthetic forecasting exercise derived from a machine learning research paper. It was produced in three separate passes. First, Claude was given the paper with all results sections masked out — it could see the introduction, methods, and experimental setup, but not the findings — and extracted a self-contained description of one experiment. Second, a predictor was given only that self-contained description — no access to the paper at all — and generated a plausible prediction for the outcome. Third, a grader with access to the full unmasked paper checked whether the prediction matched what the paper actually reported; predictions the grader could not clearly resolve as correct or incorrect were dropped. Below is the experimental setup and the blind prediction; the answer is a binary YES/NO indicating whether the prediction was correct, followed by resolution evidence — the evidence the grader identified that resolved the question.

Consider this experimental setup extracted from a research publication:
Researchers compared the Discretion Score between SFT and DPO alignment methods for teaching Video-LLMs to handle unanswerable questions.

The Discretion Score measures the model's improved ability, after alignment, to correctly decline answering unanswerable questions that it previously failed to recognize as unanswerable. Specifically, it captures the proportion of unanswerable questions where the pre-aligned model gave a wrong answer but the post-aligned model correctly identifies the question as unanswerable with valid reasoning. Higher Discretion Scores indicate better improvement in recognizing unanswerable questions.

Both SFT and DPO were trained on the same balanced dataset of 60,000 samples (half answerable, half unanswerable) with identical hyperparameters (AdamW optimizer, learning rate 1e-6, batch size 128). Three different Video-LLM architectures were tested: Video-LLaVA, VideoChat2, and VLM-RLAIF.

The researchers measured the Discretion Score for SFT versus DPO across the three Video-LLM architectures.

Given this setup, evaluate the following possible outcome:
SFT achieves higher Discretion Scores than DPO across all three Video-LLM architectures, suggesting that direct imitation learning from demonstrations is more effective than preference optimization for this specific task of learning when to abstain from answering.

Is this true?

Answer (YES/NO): YES